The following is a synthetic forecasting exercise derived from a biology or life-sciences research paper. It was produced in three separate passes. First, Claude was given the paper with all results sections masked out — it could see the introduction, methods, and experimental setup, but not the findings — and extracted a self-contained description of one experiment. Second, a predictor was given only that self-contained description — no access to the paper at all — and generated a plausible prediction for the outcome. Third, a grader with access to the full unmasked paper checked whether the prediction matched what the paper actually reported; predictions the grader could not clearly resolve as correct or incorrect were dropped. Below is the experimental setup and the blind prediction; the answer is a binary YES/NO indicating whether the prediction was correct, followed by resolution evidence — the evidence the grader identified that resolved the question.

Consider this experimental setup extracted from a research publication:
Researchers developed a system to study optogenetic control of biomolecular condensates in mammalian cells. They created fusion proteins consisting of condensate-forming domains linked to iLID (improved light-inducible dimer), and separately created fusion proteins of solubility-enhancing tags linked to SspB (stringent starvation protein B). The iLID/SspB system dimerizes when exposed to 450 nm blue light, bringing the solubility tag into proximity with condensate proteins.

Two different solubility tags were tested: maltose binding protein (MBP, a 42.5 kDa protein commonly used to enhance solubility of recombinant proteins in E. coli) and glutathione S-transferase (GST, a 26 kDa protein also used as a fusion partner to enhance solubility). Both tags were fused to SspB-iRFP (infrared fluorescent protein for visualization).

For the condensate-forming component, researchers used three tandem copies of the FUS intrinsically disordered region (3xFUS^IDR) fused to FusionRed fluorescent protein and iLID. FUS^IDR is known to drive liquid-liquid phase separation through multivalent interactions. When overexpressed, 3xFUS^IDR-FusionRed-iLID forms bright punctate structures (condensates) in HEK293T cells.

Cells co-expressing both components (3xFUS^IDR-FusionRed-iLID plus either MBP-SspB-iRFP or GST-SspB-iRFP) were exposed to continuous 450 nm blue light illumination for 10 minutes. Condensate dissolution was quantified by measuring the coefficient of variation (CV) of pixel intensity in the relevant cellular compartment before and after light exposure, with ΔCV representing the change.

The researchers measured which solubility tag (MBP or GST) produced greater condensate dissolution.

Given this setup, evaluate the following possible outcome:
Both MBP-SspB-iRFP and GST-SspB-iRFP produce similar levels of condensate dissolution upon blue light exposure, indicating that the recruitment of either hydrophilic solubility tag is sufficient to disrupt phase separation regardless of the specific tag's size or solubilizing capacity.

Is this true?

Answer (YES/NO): NO